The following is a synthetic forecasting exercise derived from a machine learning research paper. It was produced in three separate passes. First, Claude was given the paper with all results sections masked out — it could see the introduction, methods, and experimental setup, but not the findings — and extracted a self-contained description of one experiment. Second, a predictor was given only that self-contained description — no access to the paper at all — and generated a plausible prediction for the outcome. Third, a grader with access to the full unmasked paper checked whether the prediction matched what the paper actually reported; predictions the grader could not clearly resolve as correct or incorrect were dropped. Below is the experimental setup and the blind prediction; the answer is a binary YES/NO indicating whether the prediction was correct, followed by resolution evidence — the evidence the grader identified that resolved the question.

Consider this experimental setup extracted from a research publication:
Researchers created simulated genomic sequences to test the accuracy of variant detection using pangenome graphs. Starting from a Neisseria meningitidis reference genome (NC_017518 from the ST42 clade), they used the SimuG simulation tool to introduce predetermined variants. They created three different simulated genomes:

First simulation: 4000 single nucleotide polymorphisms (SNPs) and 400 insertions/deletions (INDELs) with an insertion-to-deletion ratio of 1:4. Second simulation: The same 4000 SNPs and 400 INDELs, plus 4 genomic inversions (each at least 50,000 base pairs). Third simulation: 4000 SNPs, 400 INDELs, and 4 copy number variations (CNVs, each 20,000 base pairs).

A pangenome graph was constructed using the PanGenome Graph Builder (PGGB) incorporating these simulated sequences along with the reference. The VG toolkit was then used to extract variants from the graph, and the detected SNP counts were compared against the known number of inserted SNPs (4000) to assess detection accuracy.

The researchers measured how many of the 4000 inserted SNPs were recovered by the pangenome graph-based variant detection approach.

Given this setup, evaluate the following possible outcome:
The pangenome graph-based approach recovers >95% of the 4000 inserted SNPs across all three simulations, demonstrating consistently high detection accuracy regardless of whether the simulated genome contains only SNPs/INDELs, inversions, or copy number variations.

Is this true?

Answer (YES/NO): YES